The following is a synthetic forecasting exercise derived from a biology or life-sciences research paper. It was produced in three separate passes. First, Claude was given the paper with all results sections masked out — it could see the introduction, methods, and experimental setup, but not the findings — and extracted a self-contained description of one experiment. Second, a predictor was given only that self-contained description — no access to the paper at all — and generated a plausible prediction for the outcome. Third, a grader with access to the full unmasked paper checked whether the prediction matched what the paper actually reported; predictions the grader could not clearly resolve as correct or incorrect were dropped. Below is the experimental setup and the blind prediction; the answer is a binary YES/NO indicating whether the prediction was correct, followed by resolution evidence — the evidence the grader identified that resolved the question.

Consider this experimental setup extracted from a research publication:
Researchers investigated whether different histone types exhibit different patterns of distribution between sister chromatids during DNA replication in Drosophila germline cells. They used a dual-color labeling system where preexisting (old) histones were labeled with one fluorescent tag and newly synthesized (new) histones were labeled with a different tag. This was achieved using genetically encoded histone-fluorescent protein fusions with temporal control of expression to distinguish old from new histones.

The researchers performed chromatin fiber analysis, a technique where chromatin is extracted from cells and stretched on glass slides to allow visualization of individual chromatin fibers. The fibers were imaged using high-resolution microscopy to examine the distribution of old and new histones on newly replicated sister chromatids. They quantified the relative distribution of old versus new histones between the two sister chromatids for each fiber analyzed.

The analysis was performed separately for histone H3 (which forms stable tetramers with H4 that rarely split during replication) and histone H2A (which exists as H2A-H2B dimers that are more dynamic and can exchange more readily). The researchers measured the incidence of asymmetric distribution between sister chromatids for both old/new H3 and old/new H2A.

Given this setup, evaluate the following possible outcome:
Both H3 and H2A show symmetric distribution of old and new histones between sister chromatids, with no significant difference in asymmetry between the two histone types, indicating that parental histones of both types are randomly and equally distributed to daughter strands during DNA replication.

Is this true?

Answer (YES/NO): NO